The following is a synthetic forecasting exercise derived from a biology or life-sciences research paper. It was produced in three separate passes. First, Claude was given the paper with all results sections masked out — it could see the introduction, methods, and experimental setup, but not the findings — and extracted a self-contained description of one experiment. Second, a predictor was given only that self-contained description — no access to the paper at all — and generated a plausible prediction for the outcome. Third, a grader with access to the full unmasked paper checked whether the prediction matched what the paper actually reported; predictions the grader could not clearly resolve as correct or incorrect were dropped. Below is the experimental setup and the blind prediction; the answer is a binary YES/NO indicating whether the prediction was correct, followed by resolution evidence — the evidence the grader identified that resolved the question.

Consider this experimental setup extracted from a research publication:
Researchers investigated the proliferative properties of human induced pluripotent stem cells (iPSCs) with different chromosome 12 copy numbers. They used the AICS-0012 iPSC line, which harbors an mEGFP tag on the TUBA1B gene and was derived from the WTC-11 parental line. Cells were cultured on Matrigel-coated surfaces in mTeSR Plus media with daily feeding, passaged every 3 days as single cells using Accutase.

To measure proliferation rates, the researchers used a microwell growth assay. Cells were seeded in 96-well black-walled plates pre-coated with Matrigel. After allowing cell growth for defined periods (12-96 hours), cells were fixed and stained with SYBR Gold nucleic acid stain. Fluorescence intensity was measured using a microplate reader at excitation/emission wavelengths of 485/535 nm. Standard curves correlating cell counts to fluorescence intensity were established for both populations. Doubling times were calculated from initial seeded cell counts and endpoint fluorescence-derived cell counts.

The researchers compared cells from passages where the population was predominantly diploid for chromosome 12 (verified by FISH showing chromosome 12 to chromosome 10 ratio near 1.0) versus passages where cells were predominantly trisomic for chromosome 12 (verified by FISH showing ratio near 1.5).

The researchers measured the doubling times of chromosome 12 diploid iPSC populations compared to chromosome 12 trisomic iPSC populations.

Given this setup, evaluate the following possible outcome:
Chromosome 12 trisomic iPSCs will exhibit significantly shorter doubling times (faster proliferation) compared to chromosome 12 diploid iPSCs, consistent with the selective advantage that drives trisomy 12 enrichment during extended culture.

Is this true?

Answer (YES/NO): YES